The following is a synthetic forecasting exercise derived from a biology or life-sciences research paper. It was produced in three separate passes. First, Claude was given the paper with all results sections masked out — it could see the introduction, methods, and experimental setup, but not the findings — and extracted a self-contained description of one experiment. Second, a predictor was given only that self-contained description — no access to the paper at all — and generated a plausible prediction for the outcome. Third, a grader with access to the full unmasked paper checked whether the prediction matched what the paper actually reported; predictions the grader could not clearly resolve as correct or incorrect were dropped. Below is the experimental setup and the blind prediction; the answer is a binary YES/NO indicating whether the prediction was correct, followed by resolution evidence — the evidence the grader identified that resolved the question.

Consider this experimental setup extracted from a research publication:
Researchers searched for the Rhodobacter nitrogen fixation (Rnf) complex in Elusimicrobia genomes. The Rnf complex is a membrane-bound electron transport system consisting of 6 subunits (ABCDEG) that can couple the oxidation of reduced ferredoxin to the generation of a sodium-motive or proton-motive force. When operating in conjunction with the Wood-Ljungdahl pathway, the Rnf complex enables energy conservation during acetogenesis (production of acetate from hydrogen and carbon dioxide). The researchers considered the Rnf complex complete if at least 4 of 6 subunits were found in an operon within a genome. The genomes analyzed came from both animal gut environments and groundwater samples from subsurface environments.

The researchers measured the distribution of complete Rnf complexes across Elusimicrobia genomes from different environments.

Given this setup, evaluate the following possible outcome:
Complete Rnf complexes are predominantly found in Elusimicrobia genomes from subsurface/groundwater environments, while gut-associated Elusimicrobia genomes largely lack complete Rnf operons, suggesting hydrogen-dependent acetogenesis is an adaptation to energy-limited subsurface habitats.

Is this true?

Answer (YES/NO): YES